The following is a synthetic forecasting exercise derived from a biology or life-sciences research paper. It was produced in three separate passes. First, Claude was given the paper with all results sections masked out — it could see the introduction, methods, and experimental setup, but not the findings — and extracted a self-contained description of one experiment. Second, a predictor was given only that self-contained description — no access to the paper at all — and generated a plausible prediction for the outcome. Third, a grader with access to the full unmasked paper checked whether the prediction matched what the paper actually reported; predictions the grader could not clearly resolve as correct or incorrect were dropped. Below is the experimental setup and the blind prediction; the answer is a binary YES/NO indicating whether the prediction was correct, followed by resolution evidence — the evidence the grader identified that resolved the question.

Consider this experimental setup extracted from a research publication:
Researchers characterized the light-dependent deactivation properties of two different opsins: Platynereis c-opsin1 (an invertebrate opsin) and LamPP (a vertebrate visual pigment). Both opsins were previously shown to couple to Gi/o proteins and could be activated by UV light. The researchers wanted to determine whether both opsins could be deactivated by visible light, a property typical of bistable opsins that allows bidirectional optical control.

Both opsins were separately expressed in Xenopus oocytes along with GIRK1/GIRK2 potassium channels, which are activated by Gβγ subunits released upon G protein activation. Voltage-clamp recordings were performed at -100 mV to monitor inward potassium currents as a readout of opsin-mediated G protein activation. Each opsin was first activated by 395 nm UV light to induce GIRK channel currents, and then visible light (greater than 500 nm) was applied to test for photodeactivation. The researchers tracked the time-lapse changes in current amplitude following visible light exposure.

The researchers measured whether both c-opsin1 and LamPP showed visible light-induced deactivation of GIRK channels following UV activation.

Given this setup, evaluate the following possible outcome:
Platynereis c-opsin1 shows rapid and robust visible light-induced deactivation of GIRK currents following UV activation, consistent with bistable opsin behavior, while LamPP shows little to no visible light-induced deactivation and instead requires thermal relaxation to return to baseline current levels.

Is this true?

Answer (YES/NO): NO